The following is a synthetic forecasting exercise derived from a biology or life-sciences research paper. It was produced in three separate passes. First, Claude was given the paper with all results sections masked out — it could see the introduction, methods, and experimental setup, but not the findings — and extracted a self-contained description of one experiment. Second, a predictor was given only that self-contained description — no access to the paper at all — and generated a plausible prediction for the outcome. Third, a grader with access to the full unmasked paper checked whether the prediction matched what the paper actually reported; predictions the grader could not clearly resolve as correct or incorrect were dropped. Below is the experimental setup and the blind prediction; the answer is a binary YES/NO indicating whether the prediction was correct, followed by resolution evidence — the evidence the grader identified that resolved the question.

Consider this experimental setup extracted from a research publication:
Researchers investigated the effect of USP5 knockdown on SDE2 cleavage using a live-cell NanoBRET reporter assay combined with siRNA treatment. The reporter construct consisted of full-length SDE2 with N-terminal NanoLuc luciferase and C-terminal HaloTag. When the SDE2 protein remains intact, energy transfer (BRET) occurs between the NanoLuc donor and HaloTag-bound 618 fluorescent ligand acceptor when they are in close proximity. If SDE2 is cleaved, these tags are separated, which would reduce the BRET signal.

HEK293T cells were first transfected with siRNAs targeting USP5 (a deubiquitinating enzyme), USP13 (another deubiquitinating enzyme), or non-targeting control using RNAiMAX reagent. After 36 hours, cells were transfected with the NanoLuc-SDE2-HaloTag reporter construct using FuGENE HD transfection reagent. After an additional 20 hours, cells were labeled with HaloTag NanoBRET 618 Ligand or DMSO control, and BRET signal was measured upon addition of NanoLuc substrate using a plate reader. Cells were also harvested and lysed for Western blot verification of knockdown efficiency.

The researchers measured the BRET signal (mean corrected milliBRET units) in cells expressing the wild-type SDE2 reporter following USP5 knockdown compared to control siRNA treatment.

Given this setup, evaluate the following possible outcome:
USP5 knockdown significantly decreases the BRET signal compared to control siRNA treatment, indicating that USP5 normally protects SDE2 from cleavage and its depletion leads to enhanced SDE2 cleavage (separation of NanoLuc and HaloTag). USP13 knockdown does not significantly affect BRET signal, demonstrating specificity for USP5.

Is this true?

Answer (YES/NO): NO